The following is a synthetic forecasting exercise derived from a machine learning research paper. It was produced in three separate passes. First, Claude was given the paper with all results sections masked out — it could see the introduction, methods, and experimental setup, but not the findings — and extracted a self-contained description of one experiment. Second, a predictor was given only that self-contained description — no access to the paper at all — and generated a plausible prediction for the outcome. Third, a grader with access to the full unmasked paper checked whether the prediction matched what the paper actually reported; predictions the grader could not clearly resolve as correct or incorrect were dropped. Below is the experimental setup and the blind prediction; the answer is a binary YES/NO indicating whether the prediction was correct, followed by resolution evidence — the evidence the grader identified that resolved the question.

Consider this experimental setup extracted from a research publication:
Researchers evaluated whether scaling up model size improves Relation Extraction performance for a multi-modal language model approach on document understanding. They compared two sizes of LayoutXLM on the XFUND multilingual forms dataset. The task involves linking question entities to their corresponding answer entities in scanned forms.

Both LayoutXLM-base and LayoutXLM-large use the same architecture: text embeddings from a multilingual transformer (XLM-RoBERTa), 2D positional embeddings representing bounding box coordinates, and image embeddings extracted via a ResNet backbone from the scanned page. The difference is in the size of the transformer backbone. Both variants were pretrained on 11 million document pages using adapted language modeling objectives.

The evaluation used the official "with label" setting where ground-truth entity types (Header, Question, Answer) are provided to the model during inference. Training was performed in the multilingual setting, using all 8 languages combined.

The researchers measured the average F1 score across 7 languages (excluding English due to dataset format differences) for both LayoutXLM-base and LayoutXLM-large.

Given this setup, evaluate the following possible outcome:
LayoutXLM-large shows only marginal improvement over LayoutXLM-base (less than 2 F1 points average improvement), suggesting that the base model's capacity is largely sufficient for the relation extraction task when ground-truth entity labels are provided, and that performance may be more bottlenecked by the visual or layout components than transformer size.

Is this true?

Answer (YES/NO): NO